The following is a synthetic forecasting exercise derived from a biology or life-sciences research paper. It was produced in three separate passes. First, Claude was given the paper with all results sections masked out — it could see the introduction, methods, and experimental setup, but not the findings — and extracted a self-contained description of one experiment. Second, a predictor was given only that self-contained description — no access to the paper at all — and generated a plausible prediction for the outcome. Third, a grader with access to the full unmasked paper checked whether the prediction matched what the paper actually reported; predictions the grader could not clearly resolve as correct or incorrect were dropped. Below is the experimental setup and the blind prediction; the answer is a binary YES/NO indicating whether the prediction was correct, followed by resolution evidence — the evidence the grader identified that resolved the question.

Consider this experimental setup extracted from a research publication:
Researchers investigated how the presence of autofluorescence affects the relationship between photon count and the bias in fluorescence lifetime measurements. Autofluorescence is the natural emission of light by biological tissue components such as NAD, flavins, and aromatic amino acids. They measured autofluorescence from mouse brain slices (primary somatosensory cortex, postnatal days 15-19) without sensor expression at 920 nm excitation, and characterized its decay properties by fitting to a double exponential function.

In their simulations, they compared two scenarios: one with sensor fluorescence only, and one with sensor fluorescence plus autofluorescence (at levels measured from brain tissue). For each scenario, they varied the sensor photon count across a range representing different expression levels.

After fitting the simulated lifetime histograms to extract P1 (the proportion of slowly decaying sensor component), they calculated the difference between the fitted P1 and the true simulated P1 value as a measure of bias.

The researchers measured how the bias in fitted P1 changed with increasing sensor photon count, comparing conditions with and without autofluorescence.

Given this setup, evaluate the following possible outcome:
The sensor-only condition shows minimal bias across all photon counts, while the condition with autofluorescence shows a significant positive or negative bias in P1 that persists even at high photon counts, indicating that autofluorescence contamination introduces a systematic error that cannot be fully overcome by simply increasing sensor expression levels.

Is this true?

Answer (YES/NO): YES